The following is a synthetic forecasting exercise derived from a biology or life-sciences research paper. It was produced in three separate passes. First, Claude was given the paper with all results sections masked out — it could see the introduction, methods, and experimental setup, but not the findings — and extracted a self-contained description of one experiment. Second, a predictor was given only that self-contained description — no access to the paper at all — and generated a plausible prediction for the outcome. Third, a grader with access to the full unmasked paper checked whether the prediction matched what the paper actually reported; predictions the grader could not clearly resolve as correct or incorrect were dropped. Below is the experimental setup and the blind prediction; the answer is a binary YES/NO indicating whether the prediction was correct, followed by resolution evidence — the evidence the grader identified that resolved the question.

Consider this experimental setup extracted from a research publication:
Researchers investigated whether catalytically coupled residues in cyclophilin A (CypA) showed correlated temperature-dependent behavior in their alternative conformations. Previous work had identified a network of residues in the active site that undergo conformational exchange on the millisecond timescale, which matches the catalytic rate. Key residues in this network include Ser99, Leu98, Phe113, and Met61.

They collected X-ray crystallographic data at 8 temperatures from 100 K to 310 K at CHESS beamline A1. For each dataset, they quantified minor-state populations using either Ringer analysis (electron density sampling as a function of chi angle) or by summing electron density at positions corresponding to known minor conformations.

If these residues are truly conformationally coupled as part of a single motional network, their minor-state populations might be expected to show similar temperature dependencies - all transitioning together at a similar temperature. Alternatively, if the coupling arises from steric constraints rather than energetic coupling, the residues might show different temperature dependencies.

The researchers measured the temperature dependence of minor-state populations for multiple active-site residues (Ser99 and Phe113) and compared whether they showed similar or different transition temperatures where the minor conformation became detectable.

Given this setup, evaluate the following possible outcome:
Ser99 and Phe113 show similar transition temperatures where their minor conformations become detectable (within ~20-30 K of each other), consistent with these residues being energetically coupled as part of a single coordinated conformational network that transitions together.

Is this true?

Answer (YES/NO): YES